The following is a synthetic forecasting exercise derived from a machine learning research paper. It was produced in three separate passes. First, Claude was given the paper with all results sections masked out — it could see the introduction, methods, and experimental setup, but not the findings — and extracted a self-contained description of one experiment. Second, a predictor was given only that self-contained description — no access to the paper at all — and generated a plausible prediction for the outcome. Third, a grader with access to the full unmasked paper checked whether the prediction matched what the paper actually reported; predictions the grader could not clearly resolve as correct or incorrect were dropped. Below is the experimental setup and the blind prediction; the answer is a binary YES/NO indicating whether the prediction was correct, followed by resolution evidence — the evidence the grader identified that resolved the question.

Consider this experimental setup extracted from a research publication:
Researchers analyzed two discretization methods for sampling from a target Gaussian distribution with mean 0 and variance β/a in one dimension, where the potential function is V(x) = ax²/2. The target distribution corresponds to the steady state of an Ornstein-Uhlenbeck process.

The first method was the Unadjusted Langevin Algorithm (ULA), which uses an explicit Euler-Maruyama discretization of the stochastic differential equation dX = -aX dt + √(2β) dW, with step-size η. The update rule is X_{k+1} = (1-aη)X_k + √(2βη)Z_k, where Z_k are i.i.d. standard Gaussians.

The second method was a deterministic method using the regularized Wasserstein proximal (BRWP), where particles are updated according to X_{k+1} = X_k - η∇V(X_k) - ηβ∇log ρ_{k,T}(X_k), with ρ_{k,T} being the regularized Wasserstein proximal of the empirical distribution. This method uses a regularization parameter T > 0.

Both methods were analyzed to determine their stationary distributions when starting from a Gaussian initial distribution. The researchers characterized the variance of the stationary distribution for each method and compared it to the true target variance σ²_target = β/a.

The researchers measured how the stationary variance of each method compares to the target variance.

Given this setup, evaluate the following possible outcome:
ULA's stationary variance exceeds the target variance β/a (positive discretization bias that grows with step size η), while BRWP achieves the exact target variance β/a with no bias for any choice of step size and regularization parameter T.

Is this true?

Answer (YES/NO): NO